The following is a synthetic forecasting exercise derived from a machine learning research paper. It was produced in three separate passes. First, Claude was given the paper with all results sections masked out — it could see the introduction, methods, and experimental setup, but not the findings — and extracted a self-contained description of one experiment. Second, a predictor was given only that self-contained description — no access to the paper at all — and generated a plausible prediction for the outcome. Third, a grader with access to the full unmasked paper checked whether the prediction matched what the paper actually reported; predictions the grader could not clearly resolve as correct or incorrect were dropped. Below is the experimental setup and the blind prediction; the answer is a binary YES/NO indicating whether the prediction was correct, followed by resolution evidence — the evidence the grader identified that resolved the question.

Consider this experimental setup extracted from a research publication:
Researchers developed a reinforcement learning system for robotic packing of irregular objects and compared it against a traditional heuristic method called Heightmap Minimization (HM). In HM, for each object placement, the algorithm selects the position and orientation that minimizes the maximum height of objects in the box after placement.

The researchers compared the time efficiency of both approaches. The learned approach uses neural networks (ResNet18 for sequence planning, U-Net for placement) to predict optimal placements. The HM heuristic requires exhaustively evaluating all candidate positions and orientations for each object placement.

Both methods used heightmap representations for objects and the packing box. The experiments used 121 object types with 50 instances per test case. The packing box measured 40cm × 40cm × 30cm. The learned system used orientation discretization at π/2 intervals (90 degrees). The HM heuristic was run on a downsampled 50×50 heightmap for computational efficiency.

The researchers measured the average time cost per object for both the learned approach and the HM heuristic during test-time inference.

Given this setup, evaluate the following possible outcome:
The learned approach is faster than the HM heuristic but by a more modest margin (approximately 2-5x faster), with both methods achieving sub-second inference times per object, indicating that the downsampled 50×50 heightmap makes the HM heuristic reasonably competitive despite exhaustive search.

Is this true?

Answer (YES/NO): NO